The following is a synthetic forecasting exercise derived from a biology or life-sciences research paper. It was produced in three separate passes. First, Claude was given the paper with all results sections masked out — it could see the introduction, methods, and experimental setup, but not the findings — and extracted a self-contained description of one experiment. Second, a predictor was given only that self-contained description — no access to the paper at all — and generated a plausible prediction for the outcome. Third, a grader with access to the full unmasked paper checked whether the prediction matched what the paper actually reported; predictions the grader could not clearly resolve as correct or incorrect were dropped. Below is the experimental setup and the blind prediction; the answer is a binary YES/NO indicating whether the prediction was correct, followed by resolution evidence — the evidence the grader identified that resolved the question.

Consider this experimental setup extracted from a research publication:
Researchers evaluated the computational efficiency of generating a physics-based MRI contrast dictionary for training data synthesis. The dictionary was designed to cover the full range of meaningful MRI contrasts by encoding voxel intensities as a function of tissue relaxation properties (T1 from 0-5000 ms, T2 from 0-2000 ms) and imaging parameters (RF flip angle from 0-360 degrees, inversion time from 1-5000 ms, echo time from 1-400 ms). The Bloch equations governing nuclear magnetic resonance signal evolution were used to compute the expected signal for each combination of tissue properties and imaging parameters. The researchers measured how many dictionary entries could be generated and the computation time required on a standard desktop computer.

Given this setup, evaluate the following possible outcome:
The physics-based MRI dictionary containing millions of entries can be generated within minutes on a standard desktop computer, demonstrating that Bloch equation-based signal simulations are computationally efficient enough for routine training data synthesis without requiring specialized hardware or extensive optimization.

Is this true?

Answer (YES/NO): YES